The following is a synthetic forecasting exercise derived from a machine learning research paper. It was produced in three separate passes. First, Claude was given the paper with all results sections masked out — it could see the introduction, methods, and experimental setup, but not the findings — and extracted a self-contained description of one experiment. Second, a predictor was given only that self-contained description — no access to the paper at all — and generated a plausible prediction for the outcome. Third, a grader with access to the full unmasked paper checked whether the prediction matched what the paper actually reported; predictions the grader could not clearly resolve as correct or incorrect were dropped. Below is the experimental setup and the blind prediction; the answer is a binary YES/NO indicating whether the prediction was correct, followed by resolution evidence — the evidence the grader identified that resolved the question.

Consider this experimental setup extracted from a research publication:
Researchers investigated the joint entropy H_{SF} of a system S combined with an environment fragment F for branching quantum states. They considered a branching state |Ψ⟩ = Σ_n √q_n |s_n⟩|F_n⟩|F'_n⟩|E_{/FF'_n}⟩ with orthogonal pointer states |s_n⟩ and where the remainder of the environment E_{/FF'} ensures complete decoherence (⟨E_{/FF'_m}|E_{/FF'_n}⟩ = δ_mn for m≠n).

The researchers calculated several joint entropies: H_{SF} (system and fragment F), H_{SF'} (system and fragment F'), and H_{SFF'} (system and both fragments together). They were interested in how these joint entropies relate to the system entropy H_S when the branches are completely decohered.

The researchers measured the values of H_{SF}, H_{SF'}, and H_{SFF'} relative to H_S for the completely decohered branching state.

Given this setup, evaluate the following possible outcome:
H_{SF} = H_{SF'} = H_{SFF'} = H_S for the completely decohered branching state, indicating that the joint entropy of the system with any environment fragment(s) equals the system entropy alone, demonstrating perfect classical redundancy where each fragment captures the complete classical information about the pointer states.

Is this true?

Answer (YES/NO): YES